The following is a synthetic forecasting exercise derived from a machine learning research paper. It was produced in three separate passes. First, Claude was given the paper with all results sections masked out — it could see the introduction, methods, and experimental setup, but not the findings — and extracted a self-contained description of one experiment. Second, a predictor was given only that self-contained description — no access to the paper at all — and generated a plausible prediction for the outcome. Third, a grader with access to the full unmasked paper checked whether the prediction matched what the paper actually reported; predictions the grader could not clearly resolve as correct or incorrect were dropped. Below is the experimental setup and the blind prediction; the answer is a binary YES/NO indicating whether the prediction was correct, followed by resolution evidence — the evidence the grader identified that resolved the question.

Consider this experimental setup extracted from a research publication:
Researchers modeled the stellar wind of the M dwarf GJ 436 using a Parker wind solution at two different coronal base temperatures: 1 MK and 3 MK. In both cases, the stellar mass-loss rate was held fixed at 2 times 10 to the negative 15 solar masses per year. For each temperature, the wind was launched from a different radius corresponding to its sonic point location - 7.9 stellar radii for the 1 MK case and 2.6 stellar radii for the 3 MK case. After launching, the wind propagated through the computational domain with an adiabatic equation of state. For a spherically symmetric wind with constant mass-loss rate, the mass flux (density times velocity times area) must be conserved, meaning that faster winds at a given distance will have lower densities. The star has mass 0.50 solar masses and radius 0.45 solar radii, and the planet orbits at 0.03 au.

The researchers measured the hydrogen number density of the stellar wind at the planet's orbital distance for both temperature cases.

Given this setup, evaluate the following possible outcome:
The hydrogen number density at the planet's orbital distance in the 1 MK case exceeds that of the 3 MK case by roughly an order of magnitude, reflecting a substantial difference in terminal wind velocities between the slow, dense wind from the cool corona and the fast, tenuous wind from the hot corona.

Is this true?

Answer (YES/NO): YES